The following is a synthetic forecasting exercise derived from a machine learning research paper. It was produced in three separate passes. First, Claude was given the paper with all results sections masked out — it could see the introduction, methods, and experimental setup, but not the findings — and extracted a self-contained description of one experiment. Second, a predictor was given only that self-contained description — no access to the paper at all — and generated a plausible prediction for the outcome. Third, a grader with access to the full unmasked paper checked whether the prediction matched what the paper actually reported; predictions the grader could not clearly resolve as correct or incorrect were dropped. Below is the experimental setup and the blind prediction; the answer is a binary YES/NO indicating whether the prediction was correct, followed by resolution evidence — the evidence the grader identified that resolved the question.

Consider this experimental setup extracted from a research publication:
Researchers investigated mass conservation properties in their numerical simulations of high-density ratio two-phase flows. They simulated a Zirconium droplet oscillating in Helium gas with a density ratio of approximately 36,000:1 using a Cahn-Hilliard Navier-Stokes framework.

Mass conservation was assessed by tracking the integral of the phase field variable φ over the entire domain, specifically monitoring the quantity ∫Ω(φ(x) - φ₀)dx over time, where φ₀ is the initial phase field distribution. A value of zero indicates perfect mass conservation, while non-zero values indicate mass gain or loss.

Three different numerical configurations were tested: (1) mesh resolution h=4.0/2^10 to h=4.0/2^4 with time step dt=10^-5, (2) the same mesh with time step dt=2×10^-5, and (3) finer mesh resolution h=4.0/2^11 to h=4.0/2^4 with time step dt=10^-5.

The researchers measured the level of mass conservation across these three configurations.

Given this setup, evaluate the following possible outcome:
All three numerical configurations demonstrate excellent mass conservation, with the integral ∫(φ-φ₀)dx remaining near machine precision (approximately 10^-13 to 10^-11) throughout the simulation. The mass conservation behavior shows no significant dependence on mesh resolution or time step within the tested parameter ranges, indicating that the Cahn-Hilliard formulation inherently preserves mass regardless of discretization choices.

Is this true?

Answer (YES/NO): NO